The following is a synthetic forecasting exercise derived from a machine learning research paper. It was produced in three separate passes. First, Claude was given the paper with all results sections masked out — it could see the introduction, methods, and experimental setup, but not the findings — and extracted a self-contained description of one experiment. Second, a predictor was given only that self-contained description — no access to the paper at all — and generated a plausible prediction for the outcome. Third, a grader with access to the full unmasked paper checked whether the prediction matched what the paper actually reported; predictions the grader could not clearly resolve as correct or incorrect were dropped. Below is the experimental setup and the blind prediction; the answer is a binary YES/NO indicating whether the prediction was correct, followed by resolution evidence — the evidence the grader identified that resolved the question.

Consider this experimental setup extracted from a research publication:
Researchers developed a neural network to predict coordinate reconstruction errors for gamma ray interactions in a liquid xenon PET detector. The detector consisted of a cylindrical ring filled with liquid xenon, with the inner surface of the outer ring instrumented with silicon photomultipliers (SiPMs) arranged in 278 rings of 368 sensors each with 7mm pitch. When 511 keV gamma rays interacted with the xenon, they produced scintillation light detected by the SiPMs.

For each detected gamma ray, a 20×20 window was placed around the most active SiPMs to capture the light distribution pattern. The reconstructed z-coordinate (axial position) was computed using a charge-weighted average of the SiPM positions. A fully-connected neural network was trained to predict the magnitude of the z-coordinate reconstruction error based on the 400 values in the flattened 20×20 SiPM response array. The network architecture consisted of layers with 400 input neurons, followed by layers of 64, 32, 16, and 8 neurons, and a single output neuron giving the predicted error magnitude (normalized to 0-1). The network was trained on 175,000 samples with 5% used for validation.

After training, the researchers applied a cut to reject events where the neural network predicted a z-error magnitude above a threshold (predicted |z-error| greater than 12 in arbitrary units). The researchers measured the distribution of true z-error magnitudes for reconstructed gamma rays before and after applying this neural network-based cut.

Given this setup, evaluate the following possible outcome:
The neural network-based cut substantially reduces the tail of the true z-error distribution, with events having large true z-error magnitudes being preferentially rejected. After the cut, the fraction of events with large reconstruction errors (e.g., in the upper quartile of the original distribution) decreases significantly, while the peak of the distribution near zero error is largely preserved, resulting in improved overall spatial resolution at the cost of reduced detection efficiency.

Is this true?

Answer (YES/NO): YES